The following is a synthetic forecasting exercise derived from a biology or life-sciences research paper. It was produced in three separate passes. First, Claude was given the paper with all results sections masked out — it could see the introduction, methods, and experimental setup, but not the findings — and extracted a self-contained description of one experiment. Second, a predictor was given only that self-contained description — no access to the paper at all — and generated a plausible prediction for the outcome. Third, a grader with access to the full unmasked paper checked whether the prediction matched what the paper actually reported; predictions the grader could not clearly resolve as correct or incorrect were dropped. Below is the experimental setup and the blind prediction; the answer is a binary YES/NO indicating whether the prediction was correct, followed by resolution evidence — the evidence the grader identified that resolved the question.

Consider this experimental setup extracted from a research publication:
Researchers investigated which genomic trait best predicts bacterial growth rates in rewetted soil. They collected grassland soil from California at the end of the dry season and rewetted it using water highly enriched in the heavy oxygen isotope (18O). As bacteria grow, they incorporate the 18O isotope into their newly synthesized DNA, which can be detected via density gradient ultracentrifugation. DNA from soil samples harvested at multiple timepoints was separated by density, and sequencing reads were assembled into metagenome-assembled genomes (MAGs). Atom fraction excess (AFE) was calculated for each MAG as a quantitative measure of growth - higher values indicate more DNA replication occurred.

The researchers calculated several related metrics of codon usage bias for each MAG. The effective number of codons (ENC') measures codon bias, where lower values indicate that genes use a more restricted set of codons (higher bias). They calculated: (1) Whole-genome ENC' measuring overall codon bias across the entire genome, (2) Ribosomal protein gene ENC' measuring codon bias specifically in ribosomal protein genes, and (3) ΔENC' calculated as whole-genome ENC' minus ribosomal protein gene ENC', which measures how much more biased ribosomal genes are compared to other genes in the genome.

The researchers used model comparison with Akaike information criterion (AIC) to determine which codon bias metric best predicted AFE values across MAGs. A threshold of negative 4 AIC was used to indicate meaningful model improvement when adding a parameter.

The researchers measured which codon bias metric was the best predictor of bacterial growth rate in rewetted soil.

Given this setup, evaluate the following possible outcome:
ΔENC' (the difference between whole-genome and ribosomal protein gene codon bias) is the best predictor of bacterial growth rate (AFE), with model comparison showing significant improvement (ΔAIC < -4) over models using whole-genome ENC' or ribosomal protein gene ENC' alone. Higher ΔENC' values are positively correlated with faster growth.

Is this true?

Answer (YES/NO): NO